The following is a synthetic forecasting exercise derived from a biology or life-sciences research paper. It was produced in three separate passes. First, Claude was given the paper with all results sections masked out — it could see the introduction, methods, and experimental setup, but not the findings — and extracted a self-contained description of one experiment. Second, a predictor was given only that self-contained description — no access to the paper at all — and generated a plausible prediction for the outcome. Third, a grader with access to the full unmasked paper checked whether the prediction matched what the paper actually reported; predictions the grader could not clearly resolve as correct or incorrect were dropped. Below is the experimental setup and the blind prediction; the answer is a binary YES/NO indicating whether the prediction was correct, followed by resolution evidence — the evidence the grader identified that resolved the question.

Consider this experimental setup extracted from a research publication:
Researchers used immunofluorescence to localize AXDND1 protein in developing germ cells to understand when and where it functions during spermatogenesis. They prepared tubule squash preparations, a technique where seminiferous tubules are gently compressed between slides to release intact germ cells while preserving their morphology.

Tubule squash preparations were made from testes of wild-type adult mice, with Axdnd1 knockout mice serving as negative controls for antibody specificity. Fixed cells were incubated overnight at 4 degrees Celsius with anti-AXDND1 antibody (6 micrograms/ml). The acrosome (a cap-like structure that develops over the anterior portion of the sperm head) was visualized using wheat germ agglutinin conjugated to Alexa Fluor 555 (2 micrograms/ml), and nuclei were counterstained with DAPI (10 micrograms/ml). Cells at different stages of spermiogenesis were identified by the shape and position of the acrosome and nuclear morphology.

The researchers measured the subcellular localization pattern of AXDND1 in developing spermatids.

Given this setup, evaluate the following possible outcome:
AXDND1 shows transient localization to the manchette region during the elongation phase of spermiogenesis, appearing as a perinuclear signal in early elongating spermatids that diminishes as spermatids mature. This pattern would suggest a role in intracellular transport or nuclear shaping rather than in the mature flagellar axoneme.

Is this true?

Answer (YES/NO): NO